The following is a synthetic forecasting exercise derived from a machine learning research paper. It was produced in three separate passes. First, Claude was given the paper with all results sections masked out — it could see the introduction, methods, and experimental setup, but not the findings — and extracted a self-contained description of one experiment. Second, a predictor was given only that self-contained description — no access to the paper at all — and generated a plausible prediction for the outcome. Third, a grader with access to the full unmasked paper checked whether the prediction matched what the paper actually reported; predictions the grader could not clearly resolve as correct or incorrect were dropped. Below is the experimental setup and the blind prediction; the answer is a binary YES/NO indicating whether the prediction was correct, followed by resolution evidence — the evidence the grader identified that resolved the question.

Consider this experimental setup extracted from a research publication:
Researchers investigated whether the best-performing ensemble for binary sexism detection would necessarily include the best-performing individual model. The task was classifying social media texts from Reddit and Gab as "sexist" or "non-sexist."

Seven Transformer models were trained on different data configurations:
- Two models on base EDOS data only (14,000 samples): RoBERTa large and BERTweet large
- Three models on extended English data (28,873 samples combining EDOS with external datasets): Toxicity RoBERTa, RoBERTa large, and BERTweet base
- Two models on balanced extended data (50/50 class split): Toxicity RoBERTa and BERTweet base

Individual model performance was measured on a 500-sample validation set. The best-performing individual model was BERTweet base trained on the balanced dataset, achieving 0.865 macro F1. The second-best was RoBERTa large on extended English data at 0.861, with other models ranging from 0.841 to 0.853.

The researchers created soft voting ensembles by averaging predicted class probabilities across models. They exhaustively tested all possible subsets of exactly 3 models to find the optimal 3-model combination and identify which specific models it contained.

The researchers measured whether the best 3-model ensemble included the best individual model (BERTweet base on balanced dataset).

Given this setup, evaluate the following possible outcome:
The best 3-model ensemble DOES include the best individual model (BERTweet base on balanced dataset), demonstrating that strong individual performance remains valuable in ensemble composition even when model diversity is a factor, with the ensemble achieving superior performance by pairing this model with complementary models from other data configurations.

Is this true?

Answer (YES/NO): NO